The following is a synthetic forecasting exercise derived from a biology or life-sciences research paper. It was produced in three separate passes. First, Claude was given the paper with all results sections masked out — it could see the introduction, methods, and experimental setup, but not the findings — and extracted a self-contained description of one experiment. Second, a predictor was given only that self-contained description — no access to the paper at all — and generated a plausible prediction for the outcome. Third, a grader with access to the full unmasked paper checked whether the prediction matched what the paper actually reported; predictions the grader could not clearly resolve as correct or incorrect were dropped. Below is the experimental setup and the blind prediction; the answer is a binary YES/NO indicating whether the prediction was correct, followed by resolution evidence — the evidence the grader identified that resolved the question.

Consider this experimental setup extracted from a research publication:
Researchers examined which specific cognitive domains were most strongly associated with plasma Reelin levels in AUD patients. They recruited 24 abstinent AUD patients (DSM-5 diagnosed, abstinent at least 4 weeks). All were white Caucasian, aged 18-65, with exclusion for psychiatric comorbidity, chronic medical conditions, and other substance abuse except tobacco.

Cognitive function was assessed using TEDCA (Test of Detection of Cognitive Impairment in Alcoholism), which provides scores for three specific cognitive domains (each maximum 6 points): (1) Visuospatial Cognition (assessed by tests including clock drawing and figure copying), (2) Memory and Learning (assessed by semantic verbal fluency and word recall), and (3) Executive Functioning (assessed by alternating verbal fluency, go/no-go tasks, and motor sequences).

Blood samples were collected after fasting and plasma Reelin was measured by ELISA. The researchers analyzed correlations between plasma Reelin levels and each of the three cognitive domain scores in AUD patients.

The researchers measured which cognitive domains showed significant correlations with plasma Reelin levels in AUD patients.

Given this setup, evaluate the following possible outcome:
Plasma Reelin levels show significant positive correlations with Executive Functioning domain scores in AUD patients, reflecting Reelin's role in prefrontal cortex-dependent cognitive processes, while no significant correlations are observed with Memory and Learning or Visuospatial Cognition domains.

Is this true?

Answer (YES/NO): NO